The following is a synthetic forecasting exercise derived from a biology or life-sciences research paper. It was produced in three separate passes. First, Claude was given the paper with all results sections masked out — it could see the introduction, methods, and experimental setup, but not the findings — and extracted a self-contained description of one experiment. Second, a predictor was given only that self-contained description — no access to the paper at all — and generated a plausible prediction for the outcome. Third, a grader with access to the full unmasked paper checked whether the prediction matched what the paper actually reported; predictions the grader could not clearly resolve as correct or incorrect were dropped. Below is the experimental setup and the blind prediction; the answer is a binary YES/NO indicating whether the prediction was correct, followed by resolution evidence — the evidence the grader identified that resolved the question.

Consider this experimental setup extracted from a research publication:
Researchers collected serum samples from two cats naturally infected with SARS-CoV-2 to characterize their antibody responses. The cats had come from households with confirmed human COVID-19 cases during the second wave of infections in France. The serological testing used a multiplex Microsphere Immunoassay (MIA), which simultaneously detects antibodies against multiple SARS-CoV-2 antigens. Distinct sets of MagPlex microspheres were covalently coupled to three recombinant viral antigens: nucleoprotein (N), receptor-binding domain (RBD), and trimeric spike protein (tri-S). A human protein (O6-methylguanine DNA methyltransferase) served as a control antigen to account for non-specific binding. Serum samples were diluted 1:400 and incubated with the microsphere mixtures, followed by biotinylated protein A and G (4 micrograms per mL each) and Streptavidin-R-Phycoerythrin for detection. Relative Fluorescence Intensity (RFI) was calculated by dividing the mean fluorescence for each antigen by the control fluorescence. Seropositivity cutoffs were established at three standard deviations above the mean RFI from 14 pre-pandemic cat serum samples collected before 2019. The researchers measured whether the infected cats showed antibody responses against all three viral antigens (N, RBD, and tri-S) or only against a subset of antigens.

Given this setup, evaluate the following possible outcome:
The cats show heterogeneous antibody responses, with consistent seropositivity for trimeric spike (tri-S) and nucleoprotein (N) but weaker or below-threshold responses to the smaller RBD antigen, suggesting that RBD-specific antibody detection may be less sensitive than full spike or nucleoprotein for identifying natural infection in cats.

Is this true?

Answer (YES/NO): NO